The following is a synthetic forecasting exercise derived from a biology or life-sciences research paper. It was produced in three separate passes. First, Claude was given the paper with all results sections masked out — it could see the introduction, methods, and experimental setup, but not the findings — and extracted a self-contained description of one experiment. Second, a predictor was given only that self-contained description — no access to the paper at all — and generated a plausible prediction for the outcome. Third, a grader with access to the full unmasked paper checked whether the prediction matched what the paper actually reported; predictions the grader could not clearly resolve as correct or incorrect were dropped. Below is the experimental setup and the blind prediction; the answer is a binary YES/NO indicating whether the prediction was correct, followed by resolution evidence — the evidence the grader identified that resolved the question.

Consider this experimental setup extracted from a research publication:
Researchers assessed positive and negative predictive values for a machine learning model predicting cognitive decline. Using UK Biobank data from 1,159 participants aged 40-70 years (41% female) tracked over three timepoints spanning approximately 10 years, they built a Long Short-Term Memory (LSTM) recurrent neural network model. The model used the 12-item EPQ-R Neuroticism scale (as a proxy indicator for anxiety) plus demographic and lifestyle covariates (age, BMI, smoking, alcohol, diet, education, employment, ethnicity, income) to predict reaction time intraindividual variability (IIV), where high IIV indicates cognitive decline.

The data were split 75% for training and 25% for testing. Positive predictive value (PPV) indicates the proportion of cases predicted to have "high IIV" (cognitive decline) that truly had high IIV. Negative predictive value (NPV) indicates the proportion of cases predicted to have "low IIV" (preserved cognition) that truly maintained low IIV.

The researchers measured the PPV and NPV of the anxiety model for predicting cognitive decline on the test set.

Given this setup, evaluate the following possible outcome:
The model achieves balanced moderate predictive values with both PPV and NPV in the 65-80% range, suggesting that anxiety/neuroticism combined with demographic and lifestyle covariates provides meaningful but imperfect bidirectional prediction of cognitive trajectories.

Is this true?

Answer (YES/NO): NO